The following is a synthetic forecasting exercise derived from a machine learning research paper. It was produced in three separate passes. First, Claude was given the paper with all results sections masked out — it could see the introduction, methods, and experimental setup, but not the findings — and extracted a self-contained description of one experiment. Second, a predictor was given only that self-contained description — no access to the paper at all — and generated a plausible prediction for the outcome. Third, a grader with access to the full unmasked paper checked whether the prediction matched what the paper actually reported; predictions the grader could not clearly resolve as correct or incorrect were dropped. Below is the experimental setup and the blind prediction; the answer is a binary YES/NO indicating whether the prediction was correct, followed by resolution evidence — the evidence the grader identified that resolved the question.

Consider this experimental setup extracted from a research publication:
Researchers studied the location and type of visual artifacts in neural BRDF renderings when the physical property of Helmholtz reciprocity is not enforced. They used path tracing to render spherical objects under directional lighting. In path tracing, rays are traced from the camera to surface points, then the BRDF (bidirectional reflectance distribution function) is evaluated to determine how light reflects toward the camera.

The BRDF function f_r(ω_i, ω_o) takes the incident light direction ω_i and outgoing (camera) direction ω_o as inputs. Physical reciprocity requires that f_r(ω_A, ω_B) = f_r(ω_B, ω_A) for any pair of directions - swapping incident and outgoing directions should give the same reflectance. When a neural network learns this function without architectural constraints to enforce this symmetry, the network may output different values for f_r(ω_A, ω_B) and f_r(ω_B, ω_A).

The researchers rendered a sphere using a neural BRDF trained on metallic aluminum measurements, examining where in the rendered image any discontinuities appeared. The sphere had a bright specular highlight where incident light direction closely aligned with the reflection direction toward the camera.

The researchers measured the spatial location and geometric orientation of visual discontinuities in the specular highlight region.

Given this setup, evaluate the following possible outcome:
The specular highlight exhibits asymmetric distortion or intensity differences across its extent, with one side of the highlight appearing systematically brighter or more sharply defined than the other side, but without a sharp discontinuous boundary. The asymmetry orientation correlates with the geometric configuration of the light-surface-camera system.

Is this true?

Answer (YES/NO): NO